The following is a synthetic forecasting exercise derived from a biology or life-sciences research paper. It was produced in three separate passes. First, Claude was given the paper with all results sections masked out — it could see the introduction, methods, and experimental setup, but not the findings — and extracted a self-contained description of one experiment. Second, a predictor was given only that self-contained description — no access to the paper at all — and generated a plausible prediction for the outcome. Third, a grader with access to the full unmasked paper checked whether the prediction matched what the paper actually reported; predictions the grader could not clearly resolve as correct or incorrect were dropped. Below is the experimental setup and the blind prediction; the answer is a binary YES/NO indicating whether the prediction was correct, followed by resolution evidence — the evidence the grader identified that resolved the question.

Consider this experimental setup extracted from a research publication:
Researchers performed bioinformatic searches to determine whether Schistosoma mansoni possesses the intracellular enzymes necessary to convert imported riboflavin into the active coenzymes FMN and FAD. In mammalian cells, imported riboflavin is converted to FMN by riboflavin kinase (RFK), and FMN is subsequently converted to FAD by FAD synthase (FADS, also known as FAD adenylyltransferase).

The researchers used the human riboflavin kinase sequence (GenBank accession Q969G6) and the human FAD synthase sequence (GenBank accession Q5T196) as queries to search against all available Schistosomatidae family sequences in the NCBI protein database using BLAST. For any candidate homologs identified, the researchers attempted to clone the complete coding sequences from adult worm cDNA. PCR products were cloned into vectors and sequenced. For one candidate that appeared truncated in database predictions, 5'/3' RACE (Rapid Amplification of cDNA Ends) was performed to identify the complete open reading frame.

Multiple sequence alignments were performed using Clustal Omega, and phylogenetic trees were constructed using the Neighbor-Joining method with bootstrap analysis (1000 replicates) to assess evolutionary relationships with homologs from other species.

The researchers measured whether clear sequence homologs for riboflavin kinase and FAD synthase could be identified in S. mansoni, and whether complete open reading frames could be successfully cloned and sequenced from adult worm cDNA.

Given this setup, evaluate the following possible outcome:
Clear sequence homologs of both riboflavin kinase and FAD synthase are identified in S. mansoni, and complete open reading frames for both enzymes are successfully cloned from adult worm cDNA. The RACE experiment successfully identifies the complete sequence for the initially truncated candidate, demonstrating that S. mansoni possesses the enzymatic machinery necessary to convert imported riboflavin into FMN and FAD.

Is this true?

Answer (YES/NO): YES